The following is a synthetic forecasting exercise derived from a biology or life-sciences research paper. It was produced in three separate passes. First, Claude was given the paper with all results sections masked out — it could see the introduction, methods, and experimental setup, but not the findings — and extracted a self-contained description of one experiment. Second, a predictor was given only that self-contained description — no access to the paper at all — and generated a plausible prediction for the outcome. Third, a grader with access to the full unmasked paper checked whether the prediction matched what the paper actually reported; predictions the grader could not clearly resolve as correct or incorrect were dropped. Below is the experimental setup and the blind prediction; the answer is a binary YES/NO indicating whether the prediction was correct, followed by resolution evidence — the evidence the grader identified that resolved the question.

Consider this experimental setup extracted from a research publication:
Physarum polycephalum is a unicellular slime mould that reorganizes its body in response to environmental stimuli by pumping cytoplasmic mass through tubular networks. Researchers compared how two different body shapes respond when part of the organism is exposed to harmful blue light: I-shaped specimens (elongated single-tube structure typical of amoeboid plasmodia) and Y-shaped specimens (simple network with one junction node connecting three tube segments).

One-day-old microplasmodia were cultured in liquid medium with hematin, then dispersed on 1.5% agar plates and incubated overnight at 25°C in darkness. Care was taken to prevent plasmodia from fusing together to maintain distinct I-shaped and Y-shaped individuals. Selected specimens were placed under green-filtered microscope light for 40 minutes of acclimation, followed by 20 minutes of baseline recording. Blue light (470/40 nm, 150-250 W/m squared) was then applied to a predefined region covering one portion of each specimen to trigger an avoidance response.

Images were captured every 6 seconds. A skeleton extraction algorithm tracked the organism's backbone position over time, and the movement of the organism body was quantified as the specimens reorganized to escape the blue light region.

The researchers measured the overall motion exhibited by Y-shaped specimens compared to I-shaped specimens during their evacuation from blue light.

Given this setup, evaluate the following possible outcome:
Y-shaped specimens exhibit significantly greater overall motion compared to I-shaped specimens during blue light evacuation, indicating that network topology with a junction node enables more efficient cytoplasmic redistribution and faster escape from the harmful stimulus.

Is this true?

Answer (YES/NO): NO